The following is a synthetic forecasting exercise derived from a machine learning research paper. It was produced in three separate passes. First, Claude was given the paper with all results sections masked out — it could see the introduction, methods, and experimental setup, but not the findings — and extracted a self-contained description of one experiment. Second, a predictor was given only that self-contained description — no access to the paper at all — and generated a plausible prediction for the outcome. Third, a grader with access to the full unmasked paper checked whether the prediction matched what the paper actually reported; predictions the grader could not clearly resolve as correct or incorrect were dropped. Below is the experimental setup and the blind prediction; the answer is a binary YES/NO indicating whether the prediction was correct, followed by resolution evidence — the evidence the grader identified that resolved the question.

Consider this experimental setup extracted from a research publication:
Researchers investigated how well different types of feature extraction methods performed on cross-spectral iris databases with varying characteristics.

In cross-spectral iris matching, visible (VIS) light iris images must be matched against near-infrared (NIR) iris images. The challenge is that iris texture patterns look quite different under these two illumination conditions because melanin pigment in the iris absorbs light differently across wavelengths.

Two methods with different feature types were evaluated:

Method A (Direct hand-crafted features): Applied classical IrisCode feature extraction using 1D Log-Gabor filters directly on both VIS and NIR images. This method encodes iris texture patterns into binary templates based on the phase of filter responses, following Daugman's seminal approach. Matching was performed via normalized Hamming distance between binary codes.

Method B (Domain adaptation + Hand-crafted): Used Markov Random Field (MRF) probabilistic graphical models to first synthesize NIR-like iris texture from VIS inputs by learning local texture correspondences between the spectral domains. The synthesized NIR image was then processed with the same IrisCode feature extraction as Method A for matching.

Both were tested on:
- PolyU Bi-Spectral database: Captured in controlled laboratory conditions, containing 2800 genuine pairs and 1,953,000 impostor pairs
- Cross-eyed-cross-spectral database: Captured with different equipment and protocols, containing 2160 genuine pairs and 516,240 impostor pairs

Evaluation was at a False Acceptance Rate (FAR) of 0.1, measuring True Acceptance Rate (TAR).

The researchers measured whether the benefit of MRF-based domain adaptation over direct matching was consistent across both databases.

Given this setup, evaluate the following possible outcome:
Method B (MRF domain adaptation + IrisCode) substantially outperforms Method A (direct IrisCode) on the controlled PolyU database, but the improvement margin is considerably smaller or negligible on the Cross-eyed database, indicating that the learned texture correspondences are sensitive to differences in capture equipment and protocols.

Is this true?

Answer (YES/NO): NO